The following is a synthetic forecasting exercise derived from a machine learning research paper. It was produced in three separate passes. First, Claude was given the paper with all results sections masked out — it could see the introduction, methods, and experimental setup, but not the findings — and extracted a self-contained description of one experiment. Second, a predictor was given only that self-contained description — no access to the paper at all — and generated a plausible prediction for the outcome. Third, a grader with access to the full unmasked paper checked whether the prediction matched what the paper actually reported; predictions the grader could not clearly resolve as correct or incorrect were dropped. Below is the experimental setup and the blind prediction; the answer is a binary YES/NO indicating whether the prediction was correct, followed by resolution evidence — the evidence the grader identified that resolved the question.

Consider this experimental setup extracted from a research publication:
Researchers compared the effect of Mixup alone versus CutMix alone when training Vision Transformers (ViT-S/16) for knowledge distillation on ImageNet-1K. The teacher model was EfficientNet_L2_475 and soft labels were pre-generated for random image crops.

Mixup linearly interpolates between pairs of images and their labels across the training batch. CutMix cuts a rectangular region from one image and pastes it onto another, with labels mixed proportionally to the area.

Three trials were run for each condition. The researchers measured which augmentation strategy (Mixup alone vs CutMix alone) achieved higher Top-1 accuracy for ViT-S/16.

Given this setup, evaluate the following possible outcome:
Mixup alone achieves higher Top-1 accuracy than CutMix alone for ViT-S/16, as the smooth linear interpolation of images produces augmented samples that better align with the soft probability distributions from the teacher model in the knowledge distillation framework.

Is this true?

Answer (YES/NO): NO